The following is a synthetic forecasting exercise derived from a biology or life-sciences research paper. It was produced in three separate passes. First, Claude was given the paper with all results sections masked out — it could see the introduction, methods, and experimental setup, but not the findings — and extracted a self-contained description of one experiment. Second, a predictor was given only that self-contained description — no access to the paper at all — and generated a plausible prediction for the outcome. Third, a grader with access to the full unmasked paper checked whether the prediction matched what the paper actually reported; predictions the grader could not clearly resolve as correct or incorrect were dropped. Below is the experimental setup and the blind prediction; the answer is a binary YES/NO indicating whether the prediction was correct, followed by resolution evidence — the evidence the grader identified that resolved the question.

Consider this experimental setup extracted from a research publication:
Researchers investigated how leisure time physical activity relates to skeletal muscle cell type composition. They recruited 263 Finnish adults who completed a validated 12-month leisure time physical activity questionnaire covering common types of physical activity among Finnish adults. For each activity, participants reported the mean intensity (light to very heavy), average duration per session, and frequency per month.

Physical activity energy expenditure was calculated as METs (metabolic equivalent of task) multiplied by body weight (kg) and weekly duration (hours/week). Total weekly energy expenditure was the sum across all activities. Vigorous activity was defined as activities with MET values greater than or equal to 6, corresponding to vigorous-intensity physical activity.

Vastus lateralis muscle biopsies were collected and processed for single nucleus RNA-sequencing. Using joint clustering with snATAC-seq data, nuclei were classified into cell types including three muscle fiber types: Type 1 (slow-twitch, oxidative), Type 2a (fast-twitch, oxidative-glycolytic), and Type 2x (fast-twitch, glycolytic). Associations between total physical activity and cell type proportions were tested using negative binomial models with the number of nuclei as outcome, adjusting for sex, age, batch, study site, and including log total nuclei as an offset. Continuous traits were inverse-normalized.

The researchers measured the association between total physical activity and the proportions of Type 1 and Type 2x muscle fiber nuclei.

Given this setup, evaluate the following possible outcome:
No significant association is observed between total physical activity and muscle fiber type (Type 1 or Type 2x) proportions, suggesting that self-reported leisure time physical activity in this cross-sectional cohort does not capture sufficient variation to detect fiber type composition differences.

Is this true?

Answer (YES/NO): NO